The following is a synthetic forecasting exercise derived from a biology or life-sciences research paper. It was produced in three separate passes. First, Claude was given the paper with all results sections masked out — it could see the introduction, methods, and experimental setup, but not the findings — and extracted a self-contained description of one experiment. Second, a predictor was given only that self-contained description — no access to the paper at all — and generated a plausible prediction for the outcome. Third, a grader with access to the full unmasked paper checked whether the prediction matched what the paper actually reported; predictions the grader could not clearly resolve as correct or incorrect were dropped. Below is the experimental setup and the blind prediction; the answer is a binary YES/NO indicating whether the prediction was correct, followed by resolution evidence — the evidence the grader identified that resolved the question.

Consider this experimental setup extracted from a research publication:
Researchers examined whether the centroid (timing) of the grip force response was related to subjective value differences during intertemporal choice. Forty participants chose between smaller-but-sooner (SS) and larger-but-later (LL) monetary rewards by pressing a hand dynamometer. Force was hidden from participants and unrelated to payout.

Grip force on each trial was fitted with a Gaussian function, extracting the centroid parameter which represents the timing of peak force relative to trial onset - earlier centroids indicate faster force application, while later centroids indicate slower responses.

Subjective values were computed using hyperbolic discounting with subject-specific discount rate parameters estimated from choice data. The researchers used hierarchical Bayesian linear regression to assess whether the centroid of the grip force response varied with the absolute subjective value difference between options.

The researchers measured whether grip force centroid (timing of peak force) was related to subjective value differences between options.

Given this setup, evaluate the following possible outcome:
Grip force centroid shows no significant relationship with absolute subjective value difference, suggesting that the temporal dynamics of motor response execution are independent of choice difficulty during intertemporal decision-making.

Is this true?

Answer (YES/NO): NO